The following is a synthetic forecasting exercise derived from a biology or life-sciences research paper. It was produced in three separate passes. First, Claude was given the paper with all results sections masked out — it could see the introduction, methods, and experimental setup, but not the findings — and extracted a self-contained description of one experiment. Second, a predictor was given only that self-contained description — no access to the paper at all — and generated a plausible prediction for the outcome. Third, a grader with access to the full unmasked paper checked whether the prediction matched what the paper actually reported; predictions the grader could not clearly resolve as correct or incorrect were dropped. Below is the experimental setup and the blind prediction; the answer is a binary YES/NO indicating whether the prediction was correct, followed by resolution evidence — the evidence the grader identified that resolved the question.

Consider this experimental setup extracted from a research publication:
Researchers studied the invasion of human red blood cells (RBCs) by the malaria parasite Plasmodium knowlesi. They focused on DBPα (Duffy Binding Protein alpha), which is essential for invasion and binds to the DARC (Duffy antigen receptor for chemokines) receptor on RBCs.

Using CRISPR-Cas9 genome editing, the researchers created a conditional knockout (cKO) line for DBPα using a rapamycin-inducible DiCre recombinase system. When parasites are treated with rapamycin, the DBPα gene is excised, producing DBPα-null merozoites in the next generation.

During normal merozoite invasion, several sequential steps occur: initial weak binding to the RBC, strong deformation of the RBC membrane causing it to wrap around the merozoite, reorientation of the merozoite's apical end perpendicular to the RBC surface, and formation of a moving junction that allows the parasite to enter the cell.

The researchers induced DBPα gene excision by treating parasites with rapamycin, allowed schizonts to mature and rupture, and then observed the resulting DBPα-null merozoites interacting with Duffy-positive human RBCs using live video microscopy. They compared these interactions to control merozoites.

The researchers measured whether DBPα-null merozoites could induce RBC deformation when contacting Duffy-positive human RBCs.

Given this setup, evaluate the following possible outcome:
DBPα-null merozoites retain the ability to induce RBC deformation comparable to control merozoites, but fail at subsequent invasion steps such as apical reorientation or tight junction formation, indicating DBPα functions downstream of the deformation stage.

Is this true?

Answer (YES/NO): YES